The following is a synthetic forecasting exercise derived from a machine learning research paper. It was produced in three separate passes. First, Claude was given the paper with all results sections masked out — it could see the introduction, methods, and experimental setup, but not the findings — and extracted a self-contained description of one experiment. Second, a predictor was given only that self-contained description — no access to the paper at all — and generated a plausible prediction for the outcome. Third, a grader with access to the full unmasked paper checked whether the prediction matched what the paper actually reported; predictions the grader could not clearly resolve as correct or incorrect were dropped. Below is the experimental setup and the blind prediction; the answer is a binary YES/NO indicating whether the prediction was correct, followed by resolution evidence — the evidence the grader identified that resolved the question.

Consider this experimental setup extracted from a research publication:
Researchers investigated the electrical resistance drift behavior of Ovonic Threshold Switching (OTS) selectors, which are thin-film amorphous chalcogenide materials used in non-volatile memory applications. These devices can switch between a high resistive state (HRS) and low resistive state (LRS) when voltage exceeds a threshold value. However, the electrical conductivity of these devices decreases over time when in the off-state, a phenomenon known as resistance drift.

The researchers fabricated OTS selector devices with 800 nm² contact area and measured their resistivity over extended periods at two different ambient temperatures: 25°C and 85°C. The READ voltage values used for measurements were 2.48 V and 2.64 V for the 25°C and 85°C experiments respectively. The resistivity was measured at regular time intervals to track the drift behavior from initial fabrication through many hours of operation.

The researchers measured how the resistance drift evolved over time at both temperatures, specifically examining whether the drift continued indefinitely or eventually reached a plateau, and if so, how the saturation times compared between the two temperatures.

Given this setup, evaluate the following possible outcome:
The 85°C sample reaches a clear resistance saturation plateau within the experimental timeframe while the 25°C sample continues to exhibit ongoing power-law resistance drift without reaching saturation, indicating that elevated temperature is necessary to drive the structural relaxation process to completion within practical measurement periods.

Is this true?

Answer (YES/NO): NO